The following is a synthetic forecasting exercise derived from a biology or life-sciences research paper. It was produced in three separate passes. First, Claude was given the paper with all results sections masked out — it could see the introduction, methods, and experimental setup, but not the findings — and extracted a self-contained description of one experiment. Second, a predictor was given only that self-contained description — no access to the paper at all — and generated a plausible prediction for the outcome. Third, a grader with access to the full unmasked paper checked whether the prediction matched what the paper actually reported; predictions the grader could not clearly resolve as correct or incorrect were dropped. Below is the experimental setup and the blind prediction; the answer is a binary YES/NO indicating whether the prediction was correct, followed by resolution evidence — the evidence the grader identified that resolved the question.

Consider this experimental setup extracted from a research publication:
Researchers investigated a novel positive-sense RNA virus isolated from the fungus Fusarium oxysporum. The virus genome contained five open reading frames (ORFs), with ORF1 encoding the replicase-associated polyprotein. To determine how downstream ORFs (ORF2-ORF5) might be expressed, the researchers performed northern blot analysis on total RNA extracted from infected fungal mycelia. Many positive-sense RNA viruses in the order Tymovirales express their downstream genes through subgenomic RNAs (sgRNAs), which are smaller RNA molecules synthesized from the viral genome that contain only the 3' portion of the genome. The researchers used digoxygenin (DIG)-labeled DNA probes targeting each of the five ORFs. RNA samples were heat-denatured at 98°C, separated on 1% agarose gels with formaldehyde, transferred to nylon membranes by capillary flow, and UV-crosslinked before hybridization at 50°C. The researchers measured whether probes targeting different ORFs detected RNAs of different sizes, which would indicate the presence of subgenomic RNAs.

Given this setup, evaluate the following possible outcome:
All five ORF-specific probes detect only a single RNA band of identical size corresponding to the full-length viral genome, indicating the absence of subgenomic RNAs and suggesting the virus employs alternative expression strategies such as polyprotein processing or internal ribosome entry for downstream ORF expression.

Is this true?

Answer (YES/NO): NO